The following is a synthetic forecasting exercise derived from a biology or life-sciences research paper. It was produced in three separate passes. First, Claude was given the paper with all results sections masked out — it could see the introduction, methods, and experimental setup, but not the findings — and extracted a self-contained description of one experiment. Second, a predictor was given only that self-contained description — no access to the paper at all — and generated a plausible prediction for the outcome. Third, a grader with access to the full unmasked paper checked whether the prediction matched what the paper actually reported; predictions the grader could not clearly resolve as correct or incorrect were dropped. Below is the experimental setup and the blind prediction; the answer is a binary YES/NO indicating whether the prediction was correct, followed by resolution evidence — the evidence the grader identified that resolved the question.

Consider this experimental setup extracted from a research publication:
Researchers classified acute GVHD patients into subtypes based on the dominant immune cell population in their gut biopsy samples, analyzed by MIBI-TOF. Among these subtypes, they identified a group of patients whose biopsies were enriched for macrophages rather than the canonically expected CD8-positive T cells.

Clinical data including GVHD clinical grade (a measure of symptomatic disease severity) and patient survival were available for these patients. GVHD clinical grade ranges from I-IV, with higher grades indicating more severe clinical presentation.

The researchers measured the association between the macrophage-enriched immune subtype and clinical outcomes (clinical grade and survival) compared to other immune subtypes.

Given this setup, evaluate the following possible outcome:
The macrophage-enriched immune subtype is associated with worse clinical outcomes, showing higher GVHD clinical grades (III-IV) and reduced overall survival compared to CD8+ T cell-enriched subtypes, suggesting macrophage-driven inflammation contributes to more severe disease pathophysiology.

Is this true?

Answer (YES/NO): YES